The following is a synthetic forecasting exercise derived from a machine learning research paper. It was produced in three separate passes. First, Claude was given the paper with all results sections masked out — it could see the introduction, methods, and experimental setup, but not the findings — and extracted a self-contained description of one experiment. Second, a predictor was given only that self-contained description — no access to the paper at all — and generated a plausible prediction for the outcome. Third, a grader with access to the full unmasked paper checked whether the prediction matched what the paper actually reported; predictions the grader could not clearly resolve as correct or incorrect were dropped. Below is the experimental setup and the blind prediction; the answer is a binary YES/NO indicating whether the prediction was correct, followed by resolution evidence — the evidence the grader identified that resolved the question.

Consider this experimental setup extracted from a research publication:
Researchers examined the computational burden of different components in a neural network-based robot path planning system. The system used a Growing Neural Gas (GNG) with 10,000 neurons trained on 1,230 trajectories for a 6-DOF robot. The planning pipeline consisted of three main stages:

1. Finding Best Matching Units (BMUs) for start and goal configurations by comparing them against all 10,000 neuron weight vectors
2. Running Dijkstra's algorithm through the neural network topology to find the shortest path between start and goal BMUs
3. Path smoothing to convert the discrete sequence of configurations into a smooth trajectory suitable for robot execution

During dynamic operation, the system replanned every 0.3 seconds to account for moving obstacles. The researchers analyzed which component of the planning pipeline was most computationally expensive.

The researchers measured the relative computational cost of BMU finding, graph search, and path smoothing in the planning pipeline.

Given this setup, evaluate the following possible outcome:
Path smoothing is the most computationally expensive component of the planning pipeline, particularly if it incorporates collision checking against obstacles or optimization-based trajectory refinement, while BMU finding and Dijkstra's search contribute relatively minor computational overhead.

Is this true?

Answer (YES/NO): YES